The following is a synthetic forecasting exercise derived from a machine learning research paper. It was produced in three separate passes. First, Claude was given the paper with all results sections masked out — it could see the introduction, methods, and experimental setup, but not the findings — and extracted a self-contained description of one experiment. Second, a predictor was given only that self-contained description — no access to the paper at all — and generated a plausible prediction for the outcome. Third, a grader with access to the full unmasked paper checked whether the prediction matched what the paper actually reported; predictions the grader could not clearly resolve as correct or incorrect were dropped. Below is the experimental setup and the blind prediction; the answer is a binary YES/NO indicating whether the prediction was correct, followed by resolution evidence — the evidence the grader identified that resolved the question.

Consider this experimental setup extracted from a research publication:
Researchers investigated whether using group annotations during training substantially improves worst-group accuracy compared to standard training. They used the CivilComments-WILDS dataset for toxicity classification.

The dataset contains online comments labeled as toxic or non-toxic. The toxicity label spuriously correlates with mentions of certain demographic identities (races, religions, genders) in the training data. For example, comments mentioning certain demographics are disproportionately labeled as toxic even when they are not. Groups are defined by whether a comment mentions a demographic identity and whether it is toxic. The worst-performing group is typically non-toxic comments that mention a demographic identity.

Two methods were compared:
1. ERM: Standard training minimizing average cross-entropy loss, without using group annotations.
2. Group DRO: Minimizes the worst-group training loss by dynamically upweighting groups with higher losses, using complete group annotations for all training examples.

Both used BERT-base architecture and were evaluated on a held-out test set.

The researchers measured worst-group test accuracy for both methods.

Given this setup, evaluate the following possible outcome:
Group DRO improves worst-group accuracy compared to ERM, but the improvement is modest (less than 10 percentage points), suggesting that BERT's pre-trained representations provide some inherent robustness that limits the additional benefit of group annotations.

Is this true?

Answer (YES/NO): NO